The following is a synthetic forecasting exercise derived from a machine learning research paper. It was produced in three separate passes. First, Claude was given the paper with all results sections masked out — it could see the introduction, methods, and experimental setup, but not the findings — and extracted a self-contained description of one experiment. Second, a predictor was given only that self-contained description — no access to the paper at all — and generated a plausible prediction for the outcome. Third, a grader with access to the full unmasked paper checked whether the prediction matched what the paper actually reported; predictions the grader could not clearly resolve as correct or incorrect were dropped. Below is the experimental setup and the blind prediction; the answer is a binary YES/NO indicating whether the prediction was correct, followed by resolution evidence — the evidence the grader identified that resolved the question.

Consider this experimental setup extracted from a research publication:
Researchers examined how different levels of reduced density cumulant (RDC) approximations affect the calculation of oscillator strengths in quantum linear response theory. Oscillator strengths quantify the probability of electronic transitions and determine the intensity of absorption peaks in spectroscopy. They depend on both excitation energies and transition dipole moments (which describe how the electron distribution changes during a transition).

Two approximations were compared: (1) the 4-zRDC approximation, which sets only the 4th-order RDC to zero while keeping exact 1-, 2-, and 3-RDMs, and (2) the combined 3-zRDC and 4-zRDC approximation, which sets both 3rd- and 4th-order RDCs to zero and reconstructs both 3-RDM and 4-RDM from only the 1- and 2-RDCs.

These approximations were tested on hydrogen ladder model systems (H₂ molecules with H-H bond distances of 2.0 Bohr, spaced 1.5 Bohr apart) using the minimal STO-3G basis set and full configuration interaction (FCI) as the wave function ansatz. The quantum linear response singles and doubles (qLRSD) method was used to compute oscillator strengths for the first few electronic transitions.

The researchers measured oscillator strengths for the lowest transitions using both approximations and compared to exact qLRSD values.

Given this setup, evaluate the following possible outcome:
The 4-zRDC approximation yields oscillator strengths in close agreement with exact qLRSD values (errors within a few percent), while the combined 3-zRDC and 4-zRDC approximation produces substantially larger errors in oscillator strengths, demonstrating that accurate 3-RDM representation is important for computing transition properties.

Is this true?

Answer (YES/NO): YES